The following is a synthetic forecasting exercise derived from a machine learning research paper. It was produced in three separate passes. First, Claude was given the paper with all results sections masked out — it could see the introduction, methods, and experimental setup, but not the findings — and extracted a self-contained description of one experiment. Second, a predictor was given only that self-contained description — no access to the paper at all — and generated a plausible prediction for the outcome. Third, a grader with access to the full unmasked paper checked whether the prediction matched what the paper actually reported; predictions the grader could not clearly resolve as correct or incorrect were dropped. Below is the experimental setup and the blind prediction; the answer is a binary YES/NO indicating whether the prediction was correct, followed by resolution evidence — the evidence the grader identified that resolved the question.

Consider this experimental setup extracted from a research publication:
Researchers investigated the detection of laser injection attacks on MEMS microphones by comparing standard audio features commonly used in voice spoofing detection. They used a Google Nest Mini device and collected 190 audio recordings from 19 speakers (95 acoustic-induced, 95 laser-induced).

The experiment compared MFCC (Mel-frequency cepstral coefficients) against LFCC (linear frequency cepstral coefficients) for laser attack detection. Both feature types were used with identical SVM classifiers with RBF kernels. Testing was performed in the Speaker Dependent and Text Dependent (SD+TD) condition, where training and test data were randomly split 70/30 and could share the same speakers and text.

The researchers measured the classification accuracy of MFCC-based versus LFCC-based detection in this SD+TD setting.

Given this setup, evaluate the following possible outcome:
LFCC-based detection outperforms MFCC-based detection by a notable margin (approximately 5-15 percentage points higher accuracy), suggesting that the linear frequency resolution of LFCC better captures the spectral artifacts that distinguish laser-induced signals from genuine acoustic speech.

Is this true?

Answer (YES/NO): NO